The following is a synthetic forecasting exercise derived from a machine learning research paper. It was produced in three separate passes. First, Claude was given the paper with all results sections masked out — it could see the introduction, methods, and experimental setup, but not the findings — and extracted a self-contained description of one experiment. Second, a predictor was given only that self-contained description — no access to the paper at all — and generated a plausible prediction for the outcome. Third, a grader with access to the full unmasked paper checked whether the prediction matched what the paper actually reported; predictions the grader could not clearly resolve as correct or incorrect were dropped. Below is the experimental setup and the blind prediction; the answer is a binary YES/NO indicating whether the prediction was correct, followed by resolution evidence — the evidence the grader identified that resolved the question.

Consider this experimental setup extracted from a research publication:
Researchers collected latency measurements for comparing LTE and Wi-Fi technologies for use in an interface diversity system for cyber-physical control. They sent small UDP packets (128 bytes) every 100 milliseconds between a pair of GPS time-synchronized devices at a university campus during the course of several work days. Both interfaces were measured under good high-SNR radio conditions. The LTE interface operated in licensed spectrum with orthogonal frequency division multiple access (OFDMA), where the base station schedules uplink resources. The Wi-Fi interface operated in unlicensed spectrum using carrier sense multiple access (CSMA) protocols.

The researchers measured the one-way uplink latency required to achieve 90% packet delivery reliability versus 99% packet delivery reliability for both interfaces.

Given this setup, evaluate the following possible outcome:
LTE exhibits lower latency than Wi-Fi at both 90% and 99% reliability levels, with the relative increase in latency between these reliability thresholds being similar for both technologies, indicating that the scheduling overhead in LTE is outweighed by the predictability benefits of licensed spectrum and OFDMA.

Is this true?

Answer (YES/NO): NO